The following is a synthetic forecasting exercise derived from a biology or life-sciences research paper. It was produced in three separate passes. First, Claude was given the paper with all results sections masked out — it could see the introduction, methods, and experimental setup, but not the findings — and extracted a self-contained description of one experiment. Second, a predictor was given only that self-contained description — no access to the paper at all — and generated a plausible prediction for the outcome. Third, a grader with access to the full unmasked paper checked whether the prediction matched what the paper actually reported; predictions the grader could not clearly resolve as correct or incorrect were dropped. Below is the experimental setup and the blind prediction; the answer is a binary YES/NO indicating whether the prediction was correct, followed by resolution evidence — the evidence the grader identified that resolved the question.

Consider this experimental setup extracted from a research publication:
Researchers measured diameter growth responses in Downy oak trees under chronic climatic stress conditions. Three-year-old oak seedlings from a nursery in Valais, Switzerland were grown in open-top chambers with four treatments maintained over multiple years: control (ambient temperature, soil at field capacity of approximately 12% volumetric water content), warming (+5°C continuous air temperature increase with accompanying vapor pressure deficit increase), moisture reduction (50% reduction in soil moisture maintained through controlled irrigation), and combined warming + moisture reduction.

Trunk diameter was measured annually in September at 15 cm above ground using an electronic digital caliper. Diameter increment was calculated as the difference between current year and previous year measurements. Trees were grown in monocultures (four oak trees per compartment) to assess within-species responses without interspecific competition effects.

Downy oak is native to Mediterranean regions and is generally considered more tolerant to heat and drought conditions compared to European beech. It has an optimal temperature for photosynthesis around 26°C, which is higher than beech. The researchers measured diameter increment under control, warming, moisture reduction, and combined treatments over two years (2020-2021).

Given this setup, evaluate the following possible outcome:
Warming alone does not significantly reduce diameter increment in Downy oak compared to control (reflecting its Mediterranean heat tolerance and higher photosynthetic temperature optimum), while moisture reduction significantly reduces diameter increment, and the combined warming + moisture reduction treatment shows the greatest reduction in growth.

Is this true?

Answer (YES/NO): NO